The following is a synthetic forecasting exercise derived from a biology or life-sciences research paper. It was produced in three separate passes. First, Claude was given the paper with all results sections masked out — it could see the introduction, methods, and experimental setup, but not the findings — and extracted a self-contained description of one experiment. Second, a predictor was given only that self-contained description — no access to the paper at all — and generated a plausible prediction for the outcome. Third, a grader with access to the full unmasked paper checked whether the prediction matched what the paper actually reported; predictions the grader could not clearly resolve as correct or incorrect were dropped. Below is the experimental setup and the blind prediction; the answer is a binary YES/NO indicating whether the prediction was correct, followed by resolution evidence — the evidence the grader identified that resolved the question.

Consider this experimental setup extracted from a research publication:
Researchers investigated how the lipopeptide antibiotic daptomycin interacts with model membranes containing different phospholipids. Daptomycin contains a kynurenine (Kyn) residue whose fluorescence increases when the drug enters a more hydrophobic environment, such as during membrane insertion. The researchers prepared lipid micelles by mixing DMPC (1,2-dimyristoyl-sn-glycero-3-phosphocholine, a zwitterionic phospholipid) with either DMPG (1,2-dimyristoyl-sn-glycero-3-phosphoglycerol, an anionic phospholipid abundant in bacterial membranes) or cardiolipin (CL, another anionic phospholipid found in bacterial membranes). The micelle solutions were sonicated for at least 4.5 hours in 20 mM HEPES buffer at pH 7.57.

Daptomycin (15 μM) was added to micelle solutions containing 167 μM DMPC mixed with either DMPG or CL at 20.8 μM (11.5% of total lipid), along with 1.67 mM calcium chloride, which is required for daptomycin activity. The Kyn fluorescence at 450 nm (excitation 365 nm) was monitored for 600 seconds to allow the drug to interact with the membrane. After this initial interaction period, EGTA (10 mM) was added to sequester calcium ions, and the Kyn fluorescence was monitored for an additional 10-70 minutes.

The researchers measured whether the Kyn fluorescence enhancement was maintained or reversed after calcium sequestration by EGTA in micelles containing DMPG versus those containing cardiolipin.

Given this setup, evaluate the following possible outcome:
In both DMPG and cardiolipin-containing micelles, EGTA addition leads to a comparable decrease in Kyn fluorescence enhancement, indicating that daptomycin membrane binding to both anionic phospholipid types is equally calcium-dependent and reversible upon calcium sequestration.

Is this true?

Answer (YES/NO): NO